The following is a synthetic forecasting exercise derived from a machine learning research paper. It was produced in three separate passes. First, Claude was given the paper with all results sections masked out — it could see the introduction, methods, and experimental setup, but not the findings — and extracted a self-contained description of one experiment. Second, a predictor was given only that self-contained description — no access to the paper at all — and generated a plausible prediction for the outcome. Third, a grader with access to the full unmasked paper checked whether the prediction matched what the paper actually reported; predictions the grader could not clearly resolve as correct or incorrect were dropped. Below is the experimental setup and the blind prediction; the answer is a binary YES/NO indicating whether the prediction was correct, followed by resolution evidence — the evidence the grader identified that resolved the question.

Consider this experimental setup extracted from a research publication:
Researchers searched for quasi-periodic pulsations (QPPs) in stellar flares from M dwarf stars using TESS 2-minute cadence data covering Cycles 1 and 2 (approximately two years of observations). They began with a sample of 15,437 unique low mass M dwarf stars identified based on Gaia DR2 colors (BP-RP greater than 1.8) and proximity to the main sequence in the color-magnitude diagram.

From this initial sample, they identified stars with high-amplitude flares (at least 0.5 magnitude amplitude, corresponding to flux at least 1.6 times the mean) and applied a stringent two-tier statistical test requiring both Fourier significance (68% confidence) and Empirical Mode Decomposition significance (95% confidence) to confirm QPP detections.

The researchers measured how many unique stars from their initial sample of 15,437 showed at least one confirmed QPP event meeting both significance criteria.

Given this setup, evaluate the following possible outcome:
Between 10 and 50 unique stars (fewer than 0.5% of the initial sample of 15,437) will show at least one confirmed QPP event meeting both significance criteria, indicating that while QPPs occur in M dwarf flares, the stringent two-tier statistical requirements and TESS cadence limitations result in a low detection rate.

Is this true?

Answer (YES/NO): NO